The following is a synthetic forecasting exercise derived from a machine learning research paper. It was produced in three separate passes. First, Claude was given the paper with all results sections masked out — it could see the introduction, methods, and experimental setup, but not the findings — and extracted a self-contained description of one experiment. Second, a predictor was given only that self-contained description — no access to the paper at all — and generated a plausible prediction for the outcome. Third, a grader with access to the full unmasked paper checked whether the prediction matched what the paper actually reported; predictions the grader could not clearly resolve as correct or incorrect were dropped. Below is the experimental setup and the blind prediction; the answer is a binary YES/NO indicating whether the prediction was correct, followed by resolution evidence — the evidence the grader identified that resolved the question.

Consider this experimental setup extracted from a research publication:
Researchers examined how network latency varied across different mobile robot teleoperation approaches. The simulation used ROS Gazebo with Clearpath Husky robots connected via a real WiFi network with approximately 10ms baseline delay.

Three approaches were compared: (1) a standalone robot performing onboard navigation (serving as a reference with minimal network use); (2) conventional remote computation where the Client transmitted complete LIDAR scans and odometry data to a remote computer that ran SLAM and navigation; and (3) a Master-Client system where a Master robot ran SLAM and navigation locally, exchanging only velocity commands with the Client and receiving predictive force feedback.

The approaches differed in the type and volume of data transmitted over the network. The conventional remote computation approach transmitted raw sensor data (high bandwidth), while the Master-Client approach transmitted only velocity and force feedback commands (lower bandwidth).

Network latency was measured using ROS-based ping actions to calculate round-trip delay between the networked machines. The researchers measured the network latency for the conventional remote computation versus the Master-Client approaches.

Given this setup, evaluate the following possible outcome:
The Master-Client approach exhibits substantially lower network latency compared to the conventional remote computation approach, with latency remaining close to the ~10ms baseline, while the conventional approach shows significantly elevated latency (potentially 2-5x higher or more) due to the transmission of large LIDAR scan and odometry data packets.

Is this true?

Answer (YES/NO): NO